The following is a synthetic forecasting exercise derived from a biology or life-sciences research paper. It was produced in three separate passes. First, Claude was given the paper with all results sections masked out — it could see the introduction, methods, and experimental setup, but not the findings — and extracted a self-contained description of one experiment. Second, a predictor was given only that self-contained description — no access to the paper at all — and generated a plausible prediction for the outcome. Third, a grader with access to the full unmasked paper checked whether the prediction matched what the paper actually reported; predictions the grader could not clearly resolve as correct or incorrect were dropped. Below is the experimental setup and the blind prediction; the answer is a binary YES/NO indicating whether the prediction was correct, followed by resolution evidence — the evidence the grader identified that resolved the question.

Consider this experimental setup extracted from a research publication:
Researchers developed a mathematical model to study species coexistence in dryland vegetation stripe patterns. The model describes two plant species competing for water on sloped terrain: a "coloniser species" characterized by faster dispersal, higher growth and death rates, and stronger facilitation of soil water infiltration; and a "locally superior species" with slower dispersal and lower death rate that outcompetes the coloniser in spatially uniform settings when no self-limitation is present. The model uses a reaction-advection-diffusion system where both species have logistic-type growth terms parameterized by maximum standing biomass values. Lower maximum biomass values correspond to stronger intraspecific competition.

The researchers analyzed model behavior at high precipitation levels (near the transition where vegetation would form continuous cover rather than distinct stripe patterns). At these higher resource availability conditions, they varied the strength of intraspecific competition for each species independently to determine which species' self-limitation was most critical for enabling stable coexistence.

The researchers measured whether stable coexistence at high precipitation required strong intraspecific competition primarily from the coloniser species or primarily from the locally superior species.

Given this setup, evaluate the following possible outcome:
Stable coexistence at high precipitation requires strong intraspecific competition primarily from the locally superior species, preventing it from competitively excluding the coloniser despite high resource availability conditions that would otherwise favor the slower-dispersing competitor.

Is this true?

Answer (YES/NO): YES